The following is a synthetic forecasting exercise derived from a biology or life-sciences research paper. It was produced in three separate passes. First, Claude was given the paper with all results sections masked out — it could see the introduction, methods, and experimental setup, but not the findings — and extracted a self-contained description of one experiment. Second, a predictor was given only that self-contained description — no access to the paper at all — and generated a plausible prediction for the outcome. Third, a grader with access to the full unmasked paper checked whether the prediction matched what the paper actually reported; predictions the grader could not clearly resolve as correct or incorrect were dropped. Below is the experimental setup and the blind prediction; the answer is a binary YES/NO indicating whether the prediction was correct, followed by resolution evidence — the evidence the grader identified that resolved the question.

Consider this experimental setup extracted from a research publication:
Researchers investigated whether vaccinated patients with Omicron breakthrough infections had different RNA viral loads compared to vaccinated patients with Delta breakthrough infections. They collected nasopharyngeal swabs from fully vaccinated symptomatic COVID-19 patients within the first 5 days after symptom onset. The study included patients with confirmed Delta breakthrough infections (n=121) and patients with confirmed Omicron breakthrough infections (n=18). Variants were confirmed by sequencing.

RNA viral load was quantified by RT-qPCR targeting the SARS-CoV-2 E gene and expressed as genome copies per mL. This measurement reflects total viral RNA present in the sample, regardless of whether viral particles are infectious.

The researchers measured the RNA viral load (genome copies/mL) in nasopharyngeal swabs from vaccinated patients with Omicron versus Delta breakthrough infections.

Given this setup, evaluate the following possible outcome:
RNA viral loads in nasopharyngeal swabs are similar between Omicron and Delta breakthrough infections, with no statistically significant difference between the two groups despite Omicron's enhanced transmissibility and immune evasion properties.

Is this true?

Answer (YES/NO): YES